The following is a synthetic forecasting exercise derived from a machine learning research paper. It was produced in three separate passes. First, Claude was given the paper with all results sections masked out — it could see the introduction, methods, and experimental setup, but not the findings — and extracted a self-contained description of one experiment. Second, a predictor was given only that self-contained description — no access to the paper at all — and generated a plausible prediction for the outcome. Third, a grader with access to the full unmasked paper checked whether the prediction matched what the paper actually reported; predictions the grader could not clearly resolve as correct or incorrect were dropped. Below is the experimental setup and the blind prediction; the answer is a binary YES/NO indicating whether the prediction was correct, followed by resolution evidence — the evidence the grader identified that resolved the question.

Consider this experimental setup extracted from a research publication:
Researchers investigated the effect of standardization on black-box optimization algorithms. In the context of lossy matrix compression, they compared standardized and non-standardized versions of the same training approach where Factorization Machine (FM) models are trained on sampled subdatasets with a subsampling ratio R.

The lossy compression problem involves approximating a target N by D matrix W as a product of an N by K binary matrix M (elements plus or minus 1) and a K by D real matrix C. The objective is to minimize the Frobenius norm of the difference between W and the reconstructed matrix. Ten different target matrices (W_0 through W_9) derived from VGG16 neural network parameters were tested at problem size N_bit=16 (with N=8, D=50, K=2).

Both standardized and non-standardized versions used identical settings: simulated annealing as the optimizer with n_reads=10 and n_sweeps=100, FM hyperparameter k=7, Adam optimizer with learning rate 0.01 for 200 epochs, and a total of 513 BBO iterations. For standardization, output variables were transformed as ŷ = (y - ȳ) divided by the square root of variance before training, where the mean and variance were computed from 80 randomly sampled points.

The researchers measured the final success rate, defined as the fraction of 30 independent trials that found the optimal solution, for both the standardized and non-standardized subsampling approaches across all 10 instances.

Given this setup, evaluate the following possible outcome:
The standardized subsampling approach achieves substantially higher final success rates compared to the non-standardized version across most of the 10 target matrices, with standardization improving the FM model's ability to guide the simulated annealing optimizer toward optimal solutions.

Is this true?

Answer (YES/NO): YES